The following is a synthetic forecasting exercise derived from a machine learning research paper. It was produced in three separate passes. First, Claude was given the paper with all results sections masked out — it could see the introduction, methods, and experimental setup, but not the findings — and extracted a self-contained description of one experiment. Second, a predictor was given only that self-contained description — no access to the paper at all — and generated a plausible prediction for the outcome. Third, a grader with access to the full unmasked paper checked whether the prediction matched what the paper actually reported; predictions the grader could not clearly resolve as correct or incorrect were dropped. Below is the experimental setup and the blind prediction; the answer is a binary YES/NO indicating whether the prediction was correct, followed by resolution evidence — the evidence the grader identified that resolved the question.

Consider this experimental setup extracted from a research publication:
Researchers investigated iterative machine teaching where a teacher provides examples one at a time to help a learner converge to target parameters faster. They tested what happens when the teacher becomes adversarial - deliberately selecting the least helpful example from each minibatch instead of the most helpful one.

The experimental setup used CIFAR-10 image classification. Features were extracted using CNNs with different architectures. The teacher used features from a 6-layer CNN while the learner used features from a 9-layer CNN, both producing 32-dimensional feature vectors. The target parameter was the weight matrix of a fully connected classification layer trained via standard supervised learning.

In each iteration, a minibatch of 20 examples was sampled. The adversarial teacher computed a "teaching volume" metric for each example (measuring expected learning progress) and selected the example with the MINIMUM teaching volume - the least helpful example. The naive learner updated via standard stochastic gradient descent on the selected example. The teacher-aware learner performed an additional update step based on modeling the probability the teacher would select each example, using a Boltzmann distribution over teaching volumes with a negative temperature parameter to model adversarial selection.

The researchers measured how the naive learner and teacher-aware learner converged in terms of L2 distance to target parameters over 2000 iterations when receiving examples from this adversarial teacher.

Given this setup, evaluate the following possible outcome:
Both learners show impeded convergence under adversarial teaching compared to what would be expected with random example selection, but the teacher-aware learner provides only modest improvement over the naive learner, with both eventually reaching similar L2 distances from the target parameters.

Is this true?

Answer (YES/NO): NO